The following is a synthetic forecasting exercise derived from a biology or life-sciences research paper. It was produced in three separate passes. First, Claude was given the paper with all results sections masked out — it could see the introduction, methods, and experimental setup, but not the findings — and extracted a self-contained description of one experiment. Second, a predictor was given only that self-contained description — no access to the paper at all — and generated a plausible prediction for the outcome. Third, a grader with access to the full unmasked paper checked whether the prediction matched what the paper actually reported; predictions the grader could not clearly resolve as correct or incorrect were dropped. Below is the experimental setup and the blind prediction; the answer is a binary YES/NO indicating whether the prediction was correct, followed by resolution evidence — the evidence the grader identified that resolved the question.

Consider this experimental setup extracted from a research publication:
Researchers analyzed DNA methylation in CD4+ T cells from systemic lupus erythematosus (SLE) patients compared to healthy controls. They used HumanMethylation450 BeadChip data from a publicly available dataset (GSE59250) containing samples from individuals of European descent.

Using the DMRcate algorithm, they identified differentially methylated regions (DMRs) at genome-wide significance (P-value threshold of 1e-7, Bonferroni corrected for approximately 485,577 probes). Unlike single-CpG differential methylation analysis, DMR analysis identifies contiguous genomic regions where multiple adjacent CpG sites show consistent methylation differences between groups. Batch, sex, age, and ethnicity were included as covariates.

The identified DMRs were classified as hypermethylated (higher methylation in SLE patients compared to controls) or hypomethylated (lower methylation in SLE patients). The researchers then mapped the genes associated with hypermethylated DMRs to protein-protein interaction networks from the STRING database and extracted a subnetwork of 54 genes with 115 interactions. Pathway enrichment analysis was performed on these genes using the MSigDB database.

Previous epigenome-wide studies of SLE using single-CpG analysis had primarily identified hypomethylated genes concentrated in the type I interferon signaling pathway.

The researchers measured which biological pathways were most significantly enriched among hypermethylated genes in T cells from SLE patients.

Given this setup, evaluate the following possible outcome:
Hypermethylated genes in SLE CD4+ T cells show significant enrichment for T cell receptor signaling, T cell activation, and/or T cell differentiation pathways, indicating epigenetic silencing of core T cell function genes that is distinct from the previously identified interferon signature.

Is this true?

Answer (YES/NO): YES